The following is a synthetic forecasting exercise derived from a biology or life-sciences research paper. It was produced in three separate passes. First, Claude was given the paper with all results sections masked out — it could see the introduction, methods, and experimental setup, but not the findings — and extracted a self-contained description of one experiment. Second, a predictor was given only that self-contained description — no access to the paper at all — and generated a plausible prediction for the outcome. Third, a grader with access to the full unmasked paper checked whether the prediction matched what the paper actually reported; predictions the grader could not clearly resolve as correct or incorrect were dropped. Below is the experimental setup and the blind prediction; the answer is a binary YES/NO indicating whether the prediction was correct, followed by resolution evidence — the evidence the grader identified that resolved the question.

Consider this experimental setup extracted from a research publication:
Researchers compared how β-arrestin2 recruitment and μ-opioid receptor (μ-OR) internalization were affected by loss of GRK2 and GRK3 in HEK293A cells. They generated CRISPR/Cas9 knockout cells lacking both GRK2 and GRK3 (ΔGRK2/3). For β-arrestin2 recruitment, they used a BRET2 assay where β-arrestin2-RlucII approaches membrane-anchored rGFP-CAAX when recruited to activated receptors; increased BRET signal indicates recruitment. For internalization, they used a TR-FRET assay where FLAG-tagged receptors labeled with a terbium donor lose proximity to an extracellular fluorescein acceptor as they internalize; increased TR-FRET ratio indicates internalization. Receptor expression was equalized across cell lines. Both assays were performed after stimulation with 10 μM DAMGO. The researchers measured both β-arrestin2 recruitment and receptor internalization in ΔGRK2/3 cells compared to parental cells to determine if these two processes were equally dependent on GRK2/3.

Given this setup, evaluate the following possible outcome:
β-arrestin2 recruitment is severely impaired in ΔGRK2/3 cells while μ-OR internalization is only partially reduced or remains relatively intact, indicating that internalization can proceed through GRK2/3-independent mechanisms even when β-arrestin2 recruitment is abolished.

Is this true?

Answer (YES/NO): NO